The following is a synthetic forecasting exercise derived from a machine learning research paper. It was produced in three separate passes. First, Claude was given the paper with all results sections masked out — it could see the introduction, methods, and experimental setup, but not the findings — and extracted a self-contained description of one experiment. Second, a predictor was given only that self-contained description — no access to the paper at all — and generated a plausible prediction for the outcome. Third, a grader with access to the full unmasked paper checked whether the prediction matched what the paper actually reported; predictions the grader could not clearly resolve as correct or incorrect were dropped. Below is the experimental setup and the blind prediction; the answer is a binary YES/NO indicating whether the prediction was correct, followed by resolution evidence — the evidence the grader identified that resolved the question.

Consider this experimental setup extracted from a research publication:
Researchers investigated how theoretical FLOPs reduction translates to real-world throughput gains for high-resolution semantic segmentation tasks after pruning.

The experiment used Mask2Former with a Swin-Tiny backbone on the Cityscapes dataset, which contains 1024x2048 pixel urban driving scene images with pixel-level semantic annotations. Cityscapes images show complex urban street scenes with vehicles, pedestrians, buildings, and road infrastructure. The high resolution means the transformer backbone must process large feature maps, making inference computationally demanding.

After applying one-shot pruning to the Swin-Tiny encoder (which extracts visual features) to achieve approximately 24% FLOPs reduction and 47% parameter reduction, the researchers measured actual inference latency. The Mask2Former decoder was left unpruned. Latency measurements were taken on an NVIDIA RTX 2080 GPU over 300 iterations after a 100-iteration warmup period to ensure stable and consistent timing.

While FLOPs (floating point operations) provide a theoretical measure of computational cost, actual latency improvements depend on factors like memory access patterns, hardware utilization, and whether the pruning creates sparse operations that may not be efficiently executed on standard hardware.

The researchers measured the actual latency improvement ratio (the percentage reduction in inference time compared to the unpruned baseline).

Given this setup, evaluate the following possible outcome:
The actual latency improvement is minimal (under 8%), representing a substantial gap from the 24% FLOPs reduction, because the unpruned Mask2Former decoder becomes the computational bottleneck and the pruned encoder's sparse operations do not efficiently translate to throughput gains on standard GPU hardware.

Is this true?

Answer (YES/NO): NO